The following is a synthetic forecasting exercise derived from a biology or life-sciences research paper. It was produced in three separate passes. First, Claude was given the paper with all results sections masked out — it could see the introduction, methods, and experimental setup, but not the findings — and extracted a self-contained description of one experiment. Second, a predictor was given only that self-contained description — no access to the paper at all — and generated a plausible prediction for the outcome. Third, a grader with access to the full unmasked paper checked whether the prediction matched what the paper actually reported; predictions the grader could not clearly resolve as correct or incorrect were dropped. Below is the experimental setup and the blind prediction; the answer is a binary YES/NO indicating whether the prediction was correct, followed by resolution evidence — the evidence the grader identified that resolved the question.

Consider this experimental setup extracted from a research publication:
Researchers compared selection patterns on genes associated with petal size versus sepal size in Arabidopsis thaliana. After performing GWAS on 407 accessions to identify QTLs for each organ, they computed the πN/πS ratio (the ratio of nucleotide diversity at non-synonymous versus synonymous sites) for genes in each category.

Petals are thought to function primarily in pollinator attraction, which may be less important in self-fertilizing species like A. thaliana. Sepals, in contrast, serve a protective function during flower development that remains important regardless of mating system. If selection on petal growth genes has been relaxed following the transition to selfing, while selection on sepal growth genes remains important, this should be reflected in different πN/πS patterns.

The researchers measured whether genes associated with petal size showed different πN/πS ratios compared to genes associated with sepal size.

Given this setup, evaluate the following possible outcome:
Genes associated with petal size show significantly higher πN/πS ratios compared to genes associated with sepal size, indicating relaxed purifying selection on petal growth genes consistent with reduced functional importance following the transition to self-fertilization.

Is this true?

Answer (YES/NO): NO